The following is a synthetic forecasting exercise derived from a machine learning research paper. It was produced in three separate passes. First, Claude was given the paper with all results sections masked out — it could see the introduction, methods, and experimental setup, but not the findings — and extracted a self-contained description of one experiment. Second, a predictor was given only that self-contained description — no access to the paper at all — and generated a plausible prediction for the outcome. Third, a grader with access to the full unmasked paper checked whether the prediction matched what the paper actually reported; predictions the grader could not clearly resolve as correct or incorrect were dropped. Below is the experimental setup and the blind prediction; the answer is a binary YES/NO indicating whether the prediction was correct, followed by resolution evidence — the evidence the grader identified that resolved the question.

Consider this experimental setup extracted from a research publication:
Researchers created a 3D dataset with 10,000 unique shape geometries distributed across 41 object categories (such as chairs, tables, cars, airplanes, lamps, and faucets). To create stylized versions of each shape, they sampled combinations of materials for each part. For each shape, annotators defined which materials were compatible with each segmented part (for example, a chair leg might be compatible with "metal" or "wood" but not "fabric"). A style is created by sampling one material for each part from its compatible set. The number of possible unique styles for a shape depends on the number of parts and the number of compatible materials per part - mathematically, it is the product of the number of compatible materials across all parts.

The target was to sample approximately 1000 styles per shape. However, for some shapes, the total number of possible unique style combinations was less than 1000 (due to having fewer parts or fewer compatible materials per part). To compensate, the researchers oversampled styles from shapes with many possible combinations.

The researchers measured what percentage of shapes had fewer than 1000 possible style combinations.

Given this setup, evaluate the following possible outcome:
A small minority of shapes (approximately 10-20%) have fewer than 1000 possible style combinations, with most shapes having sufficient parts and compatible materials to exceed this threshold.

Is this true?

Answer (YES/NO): YES